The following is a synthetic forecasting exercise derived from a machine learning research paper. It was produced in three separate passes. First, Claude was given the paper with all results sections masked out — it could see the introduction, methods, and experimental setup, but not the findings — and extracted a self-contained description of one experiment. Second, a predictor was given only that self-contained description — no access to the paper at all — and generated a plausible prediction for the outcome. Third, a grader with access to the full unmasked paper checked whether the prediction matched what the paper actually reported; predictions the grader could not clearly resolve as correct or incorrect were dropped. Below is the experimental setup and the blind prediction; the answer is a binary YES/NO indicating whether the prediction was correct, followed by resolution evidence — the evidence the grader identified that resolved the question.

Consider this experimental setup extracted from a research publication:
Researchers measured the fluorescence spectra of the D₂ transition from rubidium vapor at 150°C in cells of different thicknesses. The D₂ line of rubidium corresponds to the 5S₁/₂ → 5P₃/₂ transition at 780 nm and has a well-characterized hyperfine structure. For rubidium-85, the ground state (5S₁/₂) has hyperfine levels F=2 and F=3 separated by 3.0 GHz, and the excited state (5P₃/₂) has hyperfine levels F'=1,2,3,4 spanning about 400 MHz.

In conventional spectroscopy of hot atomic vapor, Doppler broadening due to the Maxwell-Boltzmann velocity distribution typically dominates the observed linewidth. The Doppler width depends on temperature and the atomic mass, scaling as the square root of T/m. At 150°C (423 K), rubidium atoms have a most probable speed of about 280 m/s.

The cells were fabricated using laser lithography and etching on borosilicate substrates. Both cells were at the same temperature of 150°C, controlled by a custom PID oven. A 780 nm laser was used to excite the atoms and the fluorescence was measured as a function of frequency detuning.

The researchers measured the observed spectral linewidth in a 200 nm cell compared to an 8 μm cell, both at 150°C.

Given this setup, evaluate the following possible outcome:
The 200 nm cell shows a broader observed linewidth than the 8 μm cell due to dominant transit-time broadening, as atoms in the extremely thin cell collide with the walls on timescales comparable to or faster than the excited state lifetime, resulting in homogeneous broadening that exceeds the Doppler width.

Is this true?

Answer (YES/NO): NO